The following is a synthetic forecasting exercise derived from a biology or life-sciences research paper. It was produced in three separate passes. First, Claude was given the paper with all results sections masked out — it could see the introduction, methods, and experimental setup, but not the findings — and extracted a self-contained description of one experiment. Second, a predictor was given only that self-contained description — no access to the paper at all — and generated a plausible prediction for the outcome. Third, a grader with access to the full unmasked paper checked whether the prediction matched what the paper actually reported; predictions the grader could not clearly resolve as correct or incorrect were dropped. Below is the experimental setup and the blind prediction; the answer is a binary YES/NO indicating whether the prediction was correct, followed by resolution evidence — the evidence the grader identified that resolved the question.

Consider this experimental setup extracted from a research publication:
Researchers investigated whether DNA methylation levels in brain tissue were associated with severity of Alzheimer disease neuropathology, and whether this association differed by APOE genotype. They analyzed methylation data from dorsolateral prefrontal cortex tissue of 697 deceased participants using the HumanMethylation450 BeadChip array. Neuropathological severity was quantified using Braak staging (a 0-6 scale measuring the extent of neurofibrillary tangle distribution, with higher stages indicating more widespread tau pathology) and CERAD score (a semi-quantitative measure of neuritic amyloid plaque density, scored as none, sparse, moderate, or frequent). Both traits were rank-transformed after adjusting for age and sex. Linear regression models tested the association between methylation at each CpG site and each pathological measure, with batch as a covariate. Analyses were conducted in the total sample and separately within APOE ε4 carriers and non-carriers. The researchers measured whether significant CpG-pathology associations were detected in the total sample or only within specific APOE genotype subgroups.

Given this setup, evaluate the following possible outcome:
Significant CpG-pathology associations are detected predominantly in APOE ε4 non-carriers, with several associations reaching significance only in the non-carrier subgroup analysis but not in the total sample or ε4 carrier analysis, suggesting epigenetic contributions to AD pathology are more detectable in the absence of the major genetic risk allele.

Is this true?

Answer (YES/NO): YES